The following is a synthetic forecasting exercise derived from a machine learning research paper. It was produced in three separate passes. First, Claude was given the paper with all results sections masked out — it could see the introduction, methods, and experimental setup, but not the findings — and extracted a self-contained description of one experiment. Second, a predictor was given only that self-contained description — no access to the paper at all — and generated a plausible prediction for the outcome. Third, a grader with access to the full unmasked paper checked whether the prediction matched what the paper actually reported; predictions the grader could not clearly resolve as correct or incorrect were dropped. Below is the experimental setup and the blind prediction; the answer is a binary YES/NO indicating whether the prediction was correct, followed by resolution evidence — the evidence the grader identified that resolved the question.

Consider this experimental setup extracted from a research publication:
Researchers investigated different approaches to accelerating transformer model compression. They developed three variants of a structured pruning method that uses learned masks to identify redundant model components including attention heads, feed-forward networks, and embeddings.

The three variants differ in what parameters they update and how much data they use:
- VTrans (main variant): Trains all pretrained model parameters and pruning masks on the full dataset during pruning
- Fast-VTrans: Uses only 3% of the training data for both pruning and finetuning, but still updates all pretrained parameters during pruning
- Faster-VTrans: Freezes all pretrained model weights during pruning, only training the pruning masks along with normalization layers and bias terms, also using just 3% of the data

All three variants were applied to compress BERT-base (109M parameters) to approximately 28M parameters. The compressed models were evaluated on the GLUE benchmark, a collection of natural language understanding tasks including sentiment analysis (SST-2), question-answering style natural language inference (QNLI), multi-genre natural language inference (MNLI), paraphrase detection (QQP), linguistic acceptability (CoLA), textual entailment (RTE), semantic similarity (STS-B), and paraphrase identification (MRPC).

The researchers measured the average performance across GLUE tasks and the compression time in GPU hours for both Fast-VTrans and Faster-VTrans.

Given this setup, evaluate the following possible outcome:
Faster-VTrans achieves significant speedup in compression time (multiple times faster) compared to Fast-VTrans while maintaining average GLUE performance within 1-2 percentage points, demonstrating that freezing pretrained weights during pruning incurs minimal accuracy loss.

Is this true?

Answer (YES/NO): NO